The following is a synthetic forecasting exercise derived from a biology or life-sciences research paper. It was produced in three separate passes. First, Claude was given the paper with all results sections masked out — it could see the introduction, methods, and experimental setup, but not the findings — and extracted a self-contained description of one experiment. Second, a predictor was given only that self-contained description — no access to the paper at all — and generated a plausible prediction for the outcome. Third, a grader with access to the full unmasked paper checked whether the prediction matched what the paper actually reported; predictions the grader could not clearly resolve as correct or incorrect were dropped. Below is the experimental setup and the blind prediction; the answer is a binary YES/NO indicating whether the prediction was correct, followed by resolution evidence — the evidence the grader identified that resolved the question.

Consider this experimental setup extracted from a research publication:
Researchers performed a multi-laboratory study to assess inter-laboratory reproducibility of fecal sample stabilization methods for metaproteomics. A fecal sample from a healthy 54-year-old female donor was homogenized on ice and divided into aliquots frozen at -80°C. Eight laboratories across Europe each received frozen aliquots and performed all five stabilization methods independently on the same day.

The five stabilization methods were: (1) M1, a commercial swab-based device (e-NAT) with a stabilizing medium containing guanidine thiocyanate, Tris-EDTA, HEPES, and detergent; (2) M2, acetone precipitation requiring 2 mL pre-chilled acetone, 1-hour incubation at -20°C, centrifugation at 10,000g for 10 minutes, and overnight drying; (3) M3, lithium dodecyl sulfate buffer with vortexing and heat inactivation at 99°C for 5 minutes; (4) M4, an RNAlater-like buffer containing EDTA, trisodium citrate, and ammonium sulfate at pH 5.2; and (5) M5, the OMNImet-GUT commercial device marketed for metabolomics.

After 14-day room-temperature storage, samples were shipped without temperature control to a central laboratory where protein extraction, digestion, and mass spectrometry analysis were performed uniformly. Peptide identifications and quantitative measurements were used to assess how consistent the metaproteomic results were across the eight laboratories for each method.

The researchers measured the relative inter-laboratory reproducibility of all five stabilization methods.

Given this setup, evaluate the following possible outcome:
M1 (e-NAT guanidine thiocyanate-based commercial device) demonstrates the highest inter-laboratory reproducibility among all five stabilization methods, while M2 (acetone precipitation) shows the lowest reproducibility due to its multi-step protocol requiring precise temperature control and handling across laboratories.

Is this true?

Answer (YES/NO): NO